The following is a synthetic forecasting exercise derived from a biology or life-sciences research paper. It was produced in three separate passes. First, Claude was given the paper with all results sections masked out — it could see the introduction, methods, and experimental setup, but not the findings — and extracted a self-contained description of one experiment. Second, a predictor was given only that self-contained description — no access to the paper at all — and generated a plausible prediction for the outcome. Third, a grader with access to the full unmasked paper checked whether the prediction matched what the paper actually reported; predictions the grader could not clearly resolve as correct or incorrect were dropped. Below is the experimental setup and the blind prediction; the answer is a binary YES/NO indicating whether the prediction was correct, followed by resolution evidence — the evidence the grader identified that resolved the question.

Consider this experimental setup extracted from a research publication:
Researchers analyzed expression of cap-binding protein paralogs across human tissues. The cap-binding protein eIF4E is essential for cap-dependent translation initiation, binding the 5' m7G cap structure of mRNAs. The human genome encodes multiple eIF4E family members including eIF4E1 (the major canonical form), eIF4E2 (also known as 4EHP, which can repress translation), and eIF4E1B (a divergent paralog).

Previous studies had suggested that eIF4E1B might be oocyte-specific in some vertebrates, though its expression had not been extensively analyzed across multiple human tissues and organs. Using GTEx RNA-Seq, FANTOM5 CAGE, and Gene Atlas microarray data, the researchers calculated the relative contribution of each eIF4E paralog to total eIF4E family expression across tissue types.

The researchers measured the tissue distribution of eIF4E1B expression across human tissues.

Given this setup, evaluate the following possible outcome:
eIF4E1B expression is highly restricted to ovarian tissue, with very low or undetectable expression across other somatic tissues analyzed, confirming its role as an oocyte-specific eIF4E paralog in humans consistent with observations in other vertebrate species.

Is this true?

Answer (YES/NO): NO